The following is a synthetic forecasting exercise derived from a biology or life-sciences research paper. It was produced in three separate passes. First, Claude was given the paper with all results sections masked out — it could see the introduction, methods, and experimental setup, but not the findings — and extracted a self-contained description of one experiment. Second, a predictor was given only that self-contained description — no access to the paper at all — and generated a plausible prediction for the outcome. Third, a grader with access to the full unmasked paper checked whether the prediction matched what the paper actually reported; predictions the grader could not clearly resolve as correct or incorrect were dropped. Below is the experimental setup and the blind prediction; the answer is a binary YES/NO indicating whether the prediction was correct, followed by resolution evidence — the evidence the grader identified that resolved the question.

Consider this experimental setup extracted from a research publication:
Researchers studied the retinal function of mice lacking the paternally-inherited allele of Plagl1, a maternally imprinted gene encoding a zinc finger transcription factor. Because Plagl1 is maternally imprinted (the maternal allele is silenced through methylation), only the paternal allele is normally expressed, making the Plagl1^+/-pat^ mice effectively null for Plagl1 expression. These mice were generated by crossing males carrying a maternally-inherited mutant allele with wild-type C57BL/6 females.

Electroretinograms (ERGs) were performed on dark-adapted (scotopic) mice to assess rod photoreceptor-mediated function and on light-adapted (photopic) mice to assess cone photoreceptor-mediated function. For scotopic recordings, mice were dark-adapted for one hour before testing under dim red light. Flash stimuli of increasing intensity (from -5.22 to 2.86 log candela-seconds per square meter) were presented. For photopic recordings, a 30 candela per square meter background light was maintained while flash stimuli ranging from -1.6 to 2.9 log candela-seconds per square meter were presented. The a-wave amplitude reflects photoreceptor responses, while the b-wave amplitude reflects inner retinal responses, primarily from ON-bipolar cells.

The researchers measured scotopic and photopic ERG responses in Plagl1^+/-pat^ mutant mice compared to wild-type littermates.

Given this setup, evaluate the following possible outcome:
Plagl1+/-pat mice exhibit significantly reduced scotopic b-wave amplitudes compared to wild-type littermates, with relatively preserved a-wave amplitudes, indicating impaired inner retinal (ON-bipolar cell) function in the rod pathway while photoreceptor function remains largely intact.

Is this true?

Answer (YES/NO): NO